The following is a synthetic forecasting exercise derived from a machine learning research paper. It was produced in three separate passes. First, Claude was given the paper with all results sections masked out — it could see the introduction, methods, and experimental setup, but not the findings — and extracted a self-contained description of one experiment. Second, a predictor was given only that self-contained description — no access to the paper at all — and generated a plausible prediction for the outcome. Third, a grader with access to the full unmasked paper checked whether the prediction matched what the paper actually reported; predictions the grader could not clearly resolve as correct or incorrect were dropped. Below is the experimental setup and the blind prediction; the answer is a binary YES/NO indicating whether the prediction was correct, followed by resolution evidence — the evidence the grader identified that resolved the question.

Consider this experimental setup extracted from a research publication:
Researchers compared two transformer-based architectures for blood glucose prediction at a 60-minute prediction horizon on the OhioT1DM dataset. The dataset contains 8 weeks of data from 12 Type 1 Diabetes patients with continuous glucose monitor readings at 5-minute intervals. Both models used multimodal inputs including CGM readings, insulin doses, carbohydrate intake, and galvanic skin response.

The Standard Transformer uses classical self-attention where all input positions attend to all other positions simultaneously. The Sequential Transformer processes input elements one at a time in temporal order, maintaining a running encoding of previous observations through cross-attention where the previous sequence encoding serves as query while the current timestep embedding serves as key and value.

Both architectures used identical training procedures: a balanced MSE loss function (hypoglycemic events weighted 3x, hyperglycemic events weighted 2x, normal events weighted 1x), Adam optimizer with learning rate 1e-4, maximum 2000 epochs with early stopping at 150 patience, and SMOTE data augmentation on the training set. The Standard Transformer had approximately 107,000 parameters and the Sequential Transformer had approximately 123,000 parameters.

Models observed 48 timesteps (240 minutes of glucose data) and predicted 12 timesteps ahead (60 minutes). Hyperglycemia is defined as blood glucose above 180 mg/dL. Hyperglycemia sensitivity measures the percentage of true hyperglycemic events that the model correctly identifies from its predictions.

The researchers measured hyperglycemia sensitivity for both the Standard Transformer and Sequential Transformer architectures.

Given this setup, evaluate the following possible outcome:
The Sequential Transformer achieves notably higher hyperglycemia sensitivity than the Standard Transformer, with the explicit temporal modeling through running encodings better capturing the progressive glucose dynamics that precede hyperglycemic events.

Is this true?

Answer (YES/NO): YES